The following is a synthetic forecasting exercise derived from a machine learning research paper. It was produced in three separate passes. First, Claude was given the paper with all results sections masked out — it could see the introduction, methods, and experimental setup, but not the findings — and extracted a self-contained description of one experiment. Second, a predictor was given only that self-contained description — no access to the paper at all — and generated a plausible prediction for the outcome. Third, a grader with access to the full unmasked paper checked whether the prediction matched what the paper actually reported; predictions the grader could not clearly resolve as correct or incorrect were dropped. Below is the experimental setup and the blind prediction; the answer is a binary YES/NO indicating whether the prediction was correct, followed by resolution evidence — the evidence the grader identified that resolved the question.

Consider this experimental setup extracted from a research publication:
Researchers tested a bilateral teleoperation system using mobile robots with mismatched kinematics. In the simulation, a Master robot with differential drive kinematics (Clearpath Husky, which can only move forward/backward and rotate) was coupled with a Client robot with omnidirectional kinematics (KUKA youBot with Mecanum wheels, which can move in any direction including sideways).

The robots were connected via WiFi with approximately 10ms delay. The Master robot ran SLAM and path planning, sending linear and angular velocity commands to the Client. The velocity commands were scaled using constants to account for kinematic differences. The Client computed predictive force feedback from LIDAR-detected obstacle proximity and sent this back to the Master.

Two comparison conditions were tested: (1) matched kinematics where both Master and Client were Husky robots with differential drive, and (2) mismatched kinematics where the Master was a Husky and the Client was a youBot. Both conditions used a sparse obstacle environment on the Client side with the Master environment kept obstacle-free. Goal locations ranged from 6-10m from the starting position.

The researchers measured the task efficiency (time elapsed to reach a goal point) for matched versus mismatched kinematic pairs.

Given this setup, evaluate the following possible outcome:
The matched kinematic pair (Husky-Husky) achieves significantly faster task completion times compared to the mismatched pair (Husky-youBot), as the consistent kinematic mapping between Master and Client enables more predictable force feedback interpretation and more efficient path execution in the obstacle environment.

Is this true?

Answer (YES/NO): NO